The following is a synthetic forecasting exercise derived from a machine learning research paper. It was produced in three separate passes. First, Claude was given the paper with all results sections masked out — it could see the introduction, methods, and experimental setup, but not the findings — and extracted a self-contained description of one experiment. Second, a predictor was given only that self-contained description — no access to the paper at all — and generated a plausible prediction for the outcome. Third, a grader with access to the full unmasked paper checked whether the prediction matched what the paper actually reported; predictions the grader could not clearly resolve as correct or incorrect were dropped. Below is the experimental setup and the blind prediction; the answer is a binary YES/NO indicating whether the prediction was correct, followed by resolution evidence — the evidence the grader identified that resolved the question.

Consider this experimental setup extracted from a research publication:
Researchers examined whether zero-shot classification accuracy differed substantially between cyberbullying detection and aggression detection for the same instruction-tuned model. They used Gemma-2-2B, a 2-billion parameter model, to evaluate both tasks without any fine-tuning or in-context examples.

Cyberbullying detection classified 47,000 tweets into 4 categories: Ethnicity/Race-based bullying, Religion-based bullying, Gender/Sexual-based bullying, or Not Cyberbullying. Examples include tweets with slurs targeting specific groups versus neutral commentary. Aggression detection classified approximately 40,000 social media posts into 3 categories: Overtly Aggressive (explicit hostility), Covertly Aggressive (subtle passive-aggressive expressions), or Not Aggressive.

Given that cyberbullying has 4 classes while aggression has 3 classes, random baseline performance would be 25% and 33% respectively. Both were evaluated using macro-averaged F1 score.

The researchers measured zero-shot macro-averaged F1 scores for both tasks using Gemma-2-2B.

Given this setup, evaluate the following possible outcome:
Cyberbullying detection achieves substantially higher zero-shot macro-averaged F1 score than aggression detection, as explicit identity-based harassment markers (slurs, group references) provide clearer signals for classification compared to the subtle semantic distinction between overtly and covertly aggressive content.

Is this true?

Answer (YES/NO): YES